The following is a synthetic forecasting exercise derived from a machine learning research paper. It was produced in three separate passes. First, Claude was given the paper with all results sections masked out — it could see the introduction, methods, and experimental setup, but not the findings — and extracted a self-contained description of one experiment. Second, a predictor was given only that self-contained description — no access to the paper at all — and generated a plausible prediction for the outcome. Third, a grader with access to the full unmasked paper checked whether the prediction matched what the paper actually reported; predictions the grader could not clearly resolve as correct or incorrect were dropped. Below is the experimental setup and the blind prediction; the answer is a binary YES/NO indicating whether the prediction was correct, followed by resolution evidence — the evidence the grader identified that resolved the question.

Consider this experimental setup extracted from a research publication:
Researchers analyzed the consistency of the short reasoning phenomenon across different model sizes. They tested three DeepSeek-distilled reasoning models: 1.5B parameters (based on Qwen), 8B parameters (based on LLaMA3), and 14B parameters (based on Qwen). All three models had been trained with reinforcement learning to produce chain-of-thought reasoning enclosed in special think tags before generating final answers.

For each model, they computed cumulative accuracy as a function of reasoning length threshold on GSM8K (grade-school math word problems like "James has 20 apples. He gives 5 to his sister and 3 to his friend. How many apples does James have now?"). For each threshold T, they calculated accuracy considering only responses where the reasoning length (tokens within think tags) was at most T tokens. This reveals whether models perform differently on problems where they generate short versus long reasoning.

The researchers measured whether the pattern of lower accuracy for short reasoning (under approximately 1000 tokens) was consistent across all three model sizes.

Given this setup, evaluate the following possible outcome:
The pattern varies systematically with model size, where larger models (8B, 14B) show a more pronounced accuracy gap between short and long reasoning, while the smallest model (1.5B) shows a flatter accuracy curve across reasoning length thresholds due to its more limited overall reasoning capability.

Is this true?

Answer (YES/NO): NO